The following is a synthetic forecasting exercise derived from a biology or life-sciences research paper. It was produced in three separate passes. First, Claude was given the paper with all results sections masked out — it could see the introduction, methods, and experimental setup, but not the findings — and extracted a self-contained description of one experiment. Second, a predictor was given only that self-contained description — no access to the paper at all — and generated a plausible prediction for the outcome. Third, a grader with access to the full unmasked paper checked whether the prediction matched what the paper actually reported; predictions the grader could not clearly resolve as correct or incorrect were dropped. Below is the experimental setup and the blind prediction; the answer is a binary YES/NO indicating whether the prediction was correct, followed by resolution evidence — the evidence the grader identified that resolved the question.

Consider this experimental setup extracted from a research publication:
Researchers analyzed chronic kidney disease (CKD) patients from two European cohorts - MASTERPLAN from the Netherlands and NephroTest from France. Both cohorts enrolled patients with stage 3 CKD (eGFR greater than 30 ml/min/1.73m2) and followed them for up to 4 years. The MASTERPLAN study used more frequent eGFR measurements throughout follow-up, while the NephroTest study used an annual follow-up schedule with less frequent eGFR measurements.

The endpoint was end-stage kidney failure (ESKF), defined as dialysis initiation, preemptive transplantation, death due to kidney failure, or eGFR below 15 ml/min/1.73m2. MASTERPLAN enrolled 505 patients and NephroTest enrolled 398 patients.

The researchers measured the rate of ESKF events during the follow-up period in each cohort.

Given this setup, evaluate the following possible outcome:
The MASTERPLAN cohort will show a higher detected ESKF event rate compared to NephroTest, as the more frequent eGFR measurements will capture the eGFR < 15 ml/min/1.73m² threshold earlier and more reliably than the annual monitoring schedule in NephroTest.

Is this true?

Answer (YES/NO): YES